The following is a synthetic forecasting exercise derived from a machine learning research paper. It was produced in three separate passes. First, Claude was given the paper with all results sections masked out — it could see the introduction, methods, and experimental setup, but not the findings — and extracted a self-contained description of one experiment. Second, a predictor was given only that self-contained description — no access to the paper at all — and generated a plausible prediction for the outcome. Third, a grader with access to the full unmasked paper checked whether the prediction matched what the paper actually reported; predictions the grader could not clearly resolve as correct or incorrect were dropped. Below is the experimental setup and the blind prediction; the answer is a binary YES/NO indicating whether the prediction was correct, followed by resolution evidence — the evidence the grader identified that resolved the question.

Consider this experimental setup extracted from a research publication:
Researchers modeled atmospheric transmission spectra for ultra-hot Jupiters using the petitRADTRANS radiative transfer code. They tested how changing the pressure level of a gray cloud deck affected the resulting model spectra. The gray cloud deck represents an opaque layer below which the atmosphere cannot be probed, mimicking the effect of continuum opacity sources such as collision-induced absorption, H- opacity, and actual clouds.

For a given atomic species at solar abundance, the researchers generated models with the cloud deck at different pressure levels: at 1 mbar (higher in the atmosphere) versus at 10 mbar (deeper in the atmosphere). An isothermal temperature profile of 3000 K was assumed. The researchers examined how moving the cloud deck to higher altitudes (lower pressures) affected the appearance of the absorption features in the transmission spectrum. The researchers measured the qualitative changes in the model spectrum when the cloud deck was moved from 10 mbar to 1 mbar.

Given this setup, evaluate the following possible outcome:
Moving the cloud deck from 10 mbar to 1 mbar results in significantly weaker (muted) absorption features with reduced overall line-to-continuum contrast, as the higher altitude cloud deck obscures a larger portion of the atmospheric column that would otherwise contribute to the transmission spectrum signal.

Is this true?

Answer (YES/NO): YES